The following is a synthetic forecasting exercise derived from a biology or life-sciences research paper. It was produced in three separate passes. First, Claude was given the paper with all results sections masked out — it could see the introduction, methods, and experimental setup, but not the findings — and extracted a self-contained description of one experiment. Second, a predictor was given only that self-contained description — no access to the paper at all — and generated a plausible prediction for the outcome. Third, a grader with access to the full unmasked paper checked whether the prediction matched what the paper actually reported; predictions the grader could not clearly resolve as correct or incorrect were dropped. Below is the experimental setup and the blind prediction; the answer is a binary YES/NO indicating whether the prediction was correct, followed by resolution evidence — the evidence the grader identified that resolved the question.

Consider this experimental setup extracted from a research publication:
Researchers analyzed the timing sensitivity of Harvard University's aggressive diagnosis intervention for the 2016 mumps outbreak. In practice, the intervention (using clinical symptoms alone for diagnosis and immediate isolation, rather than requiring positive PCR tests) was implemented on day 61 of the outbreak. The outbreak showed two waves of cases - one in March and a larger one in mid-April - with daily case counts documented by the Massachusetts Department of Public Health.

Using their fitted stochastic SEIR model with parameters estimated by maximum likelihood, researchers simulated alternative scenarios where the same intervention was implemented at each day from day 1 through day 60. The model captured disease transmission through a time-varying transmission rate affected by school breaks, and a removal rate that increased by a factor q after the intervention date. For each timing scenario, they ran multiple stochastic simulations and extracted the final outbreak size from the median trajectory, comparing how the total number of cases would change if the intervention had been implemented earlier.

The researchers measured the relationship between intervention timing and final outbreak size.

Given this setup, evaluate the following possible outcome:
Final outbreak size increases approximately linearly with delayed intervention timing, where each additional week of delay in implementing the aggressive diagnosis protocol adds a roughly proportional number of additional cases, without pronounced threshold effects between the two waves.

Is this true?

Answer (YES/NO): YES